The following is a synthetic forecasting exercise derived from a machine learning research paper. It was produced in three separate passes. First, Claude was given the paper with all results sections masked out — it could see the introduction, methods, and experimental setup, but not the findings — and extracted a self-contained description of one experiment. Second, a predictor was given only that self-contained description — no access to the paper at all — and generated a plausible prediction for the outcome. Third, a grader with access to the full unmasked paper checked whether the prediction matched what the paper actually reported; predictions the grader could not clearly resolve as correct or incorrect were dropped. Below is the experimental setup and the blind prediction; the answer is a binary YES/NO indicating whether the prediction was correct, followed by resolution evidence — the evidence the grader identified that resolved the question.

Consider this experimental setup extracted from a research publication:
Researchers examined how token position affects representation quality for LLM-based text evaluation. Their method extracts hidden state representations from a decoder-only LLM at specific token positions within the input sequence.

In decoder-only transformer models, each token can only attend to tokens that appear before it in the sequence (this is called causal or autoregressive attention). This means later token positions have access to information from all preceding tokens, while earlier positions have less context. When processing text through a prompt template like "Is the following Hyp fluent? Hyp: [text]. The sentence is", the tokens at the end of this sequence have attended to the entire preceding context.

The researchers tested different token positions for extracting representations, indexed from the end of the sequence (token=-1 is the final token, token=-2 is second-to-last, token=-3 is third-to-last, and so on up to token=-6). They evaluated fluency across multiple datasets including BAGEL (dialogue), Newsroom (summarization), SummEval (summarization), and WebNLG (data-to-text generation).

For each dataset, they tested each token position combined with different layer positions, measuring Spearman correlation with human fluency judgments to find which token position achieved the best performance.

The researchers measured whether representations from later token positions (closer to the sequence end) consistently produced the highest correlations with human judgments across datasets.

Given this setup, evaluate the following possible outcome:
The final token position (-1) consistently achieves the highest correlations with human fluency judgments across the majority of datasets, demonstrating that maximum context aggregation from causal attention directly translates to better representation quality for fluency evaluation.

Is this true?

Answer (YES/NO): NO